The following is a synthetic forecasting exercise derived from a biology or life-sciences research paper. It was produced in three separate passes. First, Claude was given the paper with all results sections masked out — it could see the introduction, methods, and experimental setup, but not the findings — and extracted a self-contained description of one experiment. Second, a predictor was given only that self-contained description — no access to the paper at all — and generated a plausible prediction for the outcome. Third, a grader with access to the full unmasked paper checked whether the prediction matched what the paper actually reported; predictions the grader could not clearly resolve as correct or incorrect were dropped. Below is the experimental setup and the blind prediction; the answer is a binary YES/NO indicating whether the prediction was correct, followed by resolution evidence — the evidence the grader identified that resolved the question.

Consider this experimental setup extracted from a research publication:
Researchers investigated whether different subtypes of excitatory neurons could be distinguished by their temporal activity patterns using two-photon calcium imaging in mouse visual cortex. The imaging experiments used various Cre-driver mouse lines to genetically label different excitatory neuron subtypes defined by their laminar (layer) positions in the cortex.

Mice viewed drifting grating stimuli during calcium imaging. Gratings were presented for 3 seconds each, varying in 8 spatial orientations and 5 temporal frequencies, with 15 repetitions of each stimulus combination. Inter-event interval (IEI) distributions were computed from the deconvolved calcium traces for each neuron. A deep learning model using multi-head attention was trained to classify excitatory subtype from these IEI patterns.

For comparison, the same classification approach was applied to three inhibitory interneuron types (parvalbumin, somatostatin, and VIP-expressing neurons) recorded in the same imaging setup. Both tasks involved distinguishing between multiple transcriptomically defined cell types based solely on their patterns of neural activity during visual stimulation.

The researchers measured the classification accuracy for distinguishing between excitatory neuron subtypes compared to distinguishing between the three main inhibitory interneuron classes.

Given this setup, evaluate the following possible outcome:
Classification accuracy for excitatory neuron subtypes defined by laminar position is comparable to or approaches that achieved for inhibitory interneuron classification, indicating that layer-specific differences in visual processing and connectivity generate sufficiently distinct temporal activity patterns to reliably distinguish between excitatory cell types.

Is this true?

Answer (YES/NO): NO